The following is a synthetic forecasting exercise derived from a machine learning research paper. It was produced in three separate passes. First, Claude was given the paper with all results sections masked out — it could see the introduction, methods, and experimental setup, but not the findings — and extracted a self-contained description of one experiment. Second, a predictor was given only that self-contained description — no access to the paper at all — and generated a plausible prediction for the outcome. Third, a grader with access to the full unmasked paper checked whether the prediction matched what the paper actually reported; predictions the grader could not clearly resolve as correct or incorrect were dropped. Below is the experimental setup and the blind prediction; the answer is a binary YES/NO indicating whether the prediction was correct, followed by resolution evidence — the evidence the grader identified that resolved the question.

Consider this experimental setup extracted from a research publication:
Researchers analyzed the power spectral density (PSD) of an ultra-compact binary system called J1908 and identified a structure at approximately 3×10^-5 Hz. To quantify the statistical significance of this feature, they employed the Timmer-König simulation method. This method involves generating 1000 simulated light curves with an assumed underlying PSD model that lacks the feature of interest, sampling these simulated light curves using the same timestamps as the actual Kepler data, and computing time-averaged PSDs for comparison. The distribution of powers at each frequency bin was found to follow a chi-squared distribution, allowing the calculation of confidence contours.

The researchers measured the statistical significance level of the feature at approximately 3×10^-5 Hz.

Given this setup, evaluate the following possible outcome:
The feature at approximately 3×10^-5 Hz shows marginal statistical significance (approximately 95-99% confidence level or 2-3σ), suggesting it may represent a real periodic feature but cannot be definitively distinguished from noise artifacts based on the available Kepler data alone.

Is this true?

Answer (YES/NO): NO